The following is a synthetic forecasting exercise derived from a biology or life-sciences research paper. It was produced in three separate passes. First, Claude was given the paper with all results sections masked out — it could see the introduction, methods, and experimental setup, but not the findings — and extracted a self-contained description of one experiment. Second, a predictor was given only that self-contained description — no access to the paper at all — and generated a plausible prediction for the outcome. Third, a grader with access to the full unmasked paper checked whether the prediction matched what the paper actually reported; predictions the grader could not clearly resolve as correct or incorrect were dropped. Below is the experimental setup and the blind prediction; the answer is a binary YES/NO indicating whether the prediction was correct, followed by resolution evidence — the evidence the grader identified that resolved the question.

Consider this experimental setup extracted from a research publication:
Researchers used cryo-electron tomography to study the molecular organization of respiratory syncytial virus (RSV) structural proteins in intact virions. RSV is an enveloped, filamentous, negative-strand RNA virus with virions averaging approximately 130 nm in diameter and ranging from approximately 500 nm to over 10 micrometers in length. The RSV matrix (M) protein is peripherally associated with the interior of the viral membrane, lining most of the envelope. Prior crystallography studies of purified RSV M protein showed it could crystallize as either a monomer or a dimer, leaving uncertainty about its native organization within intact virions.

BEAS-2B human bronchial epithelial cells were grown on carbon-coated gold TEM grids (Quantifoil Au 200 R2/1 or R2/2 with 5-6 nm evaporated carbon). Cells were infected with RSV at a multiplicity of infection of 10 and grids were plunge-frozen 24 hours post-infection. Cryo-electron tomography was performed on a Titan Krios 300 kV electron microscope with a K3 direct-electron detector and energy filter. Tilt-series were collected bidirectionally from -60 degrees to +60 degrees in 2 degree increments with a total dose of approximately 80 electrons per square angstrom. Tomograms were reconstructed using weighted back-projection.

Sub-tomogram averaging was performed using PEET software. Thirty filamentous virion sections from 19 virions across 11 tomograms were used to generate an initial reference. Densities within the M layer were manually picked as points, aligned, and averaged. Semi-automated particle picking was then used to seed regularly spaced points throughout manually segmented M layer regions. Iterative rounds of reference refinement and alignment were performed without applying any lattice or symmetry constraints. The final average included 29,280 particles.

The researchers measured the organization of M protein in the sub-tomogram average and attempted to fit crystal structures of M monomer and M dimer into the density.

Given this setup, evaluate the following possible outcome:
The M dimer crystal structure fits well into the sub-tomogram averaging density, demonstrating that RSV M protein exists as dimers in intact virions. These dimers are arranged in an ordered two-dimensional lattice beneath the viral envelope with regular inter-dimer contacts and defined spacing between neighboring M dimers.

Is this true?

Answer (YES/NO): YES